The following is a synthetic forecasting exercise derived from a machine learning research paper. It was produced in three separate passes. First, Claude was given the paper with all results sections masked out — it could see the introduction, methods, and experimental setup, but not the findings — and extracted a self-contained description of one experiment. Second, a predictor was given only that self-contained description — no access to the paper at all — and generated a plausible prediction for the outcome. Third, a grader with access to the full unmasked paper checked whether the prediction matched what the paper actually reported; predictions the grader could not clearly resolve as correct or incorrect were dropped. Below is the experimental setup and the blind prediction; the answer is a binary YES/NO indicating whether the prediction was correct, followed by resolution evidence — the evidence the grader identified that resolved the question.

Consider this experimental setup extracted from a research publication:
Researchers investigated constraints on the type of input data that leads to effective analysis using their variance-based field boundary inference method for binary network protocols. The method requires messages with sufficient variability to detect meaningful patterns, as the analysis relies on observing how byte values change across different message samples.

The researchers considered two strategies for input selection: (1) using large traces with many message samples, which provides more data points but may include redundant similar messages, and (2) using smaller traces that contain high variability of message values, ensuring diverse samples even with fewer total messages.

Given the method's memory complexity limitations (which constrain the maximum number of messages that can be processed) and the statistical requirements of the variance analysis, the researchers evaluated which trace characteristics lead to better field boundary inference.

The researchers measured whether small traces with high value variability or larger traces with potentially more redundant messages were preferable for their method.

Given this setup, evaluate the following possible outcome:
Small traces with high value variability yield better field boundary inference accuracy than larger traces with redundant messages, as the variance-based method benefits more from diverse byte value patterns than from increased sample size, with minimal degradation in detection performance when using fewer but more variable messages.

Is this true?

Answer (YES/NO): YES